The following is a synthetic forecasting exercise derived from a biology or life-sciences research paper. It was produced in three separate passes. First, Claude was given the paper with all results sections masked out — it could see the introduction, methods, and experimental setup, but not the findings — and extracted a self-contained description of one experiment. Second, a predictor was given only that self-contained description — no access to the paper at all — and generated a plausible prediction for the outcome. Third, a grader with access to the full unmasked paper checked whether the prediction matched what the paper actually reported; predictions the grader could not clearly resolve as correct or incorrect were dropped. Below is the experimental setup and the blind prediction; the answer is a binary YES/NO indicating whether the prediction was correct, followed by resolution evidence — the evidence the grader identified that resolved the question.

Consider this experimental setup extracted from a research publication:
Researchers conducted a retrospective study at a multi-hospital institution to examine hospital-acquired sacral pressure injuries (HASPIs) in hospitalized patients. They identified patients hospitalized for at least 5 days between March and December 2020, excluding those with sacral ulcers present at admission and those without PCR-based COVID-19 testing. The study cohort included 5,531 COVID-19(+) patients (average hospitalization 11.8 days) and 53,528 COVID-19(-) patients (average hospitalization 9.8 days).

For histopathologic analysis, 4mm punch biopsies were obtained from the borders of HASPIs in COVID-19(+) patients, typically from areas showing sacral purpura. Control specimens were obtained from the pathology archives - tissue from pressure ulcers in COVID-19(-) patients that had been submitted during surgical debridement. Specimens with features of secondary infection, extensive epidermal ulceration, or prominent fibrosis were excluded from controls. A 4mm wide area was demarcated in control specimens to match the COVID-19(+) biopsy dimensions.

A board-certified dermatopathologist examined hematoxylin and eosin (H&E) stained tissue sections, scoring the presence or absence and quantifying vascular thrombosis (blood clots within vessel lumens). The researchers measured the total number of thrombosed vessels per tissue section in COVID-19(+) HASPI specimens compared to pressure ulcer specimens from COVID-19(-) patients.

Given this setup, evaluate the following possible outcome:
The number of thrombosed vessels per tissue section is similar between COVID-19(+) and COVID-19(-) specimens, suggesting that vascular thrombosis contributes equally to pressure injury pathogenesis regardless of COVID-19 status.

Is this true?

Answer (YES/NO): NO